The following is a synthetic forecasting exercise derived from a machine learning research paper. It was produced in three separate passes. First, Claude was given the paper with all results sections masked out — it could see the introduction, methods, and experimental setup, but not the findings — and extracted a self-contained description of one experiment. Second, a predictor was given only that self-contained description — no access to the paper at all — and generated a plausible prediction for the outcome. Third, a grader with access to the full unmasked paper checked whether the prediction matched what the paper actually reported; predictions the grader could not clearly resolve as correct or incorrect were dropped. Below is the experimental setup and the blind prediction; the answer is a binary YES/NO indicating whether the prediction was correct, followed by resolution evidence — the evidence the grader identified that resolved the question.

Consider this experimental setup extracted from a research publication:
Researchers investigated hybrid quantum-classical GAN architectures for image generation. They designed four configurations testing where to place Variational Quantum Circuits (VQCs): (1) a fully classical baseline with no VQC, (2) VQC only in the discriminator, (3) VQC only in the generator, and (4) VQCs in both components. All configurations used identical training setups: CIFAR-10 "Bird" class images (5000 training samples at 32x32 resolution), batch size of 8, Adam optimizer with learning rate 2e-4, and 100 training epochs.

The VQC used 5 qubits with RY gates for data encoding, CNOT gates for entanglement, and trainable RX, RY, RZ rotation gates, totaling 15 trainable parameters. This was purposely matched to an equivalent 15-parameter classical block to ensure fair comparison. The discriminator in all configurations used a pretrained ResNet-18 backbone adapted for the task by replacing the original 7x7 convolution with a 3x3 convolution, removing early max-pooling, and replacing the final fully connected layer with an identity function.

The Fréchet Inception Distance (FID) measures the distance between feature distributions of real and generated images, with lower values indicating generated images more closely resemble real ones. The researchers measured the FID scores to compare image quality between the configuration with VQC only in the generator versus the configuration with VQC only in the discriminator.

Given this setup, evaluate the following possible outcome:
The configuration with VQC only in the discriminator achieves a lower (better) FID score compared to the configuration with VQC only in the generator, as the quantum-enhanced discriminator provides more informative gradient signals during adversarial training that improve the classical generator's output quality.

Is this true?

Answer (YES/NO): NO